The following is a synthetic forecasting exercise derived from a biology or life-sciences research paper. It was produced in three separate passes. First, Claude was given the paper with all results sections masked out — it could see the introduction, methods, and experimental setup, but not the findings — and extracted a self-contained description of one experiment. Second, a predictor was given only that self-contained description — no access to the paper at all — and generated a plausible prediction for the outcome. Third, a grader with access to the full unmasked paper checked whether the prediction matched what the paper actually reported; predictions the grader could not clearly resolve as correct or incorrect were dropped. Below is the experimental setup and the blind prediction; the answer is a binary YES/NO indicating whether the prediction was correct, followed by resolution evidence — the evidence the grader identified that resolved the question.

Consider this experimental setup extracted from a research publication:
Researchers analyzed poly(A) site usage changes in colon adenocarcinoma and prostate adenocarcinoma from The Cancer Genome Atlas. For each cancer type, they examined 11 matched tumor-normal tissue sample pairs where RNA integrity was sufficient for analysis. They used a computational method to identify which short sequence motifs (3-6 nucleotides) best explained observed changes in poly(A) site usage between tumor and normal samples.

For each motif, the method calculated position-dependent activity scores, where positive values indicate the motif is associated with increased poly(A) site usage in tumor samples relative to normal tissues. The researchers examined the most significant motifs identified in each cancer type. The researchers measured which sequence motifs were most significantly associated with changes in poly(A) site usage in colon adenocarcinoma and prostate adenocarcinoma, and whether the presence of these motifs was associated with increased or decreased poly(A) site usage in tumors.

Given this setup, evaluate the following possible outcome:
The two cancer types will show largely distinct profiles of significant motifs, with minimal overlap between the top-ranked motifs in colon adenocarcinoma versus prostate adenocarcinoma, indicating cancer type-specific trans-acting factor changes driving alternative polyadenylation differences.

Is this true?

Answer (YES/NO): YES